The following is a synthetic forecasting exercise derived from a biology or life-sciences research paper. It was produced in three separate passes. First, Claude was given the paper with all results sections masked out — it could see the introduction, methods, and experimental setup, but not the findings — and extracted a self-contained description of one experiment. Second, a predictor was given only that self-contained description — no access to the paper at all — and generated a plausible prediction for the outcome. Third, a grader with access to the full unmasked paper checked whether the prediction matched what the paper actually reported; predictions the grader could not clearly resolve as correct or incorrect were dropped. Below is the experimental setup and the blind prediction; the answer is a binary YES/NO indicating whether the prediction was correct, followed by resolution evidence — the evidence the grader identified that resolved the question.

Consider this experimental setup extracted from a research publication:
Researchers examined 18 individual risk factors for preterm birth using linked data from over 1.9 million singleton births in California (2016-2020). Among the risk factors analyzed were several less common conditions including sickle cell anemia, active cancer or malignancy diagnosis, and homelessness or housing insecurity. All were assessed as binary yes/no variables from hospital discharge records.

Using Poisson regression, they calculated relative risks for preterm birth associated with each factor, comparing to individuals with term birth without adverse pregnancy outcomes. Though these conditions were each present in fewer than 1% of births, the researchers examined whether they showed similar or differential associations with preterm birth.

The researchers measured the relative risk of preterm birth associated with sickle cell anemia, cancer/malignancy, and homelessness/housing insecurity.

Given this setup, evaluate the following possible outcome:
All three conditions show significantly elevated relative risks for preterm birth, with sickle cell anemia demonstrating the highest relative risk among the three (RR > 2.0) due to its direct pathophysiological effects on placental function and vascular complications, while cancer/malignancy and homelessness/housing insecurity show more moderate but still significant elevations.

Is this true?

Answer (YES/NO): NO